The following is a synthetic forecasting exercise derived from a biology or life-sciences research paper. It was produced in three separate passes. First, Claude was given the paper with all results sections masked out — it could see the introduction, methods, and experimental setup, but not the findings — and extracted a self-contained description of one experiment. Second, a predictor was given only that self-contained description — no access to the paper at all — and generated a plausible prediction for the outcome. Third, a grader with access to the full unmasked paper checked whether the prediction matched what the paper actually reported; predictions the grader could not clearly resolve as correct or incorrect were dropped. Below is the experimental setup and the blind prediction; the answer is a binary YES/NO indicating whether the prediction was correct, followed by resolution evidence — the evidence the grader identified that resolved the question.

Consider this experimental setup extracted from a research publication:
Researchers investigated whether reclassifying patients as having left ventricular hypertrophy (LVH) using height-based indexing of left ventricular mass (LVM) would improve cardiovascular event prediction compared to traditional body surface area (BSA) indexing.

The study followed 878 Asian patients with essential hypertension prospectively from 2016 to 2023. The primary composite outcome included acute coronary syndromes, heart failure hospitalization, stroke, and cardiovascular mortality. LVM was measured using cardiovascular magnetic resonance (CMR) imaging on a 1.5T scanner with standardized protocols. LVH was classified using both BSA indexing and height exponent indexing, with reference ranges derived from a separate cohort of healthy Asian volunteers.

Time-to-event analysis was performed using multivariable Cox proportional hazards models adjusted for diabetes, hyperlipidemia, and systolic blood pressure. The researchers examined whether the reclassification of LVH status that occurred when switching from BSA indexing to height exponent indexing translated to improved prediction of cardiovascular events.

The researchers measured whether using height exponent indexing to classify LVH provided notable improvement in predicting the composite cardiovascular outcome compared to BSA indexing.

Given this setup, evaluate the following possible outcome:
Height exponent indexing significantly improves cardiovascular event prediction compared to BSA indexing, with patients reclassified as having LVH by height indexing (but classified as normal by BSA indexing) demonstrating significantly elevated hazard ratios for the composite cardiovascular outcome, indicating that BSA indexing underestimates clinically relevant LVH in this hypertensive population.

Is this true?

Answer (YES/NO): NO